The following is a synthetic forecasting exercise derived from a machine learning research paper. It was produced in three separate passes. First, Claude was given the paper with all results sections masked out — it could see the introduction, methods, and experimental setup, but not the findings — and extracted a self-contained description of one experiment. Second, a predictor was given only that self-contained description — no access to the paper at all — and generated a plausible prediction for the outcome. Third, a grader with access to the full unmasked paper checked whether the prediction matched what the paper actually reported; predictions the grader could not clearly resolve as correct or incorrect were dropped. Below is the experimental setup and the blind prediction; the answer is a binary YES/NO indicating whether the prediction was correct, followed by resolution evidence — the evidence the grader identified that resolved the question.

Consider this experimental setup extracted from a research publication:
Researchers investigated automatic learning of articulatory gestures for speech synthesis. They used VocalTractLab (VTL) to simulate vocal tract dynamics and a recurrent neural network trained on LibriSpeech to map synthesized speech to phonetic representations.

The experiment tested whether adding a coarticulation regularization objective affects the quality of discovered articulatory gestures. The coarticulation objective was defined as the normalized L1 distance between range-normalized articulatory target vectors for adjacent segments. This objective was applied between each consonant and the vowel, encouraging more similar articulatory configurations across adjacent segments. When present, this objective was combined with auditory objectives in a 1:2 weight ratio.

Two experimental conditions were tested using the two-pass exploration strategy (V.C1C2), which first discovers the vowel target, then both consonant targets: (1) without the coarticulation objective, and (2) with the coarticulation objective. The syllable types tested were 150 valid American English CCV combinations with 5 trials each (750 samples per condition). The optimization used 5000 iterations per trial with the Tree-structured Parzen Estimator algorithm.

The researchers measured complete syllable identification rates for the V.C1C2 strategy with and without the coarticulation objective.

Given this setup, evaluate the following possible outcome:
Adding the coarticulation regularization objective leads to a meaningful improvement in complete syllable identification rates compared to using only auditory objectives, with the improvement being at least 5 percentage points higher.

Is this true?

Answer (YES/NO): NO